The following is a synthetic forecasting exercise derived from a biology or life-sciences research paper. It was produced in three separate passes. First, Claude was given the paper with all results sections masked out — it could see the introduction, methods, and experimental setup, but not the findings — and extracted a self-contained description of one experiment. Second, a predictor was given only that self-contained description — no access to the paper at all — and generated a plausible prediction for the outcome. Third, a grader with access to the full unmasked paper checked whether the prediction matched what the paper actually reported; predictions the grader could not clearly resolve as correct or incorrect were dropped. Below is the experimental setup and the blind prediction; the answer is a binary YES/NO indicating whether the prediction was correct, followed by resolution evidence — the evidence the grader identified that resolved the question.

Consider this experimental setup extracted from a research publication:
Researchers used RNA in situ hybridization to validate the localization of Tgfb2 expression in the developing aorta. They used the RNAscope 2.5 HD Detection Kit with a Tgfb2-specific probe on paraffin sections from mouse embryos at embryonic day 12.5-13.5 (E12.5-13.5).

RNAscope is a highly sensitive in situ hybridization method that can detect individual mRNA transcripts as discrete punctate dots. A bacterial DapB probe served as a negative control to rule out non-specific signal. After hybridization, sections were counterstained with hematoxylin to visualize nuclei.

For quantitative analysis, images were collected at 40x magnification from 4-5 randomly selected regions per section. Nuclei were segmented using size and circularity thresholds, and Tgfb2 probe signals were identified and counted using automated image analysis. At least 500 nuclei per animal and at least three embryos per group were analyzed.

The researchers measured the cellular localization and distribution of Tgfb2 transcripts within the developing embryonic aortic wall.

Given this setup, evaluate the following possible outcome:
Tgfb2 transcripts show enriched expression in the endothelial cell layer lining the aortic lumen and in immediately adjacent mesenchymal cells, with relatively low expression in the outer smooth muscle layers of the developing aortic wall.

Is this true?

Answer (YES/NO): NO